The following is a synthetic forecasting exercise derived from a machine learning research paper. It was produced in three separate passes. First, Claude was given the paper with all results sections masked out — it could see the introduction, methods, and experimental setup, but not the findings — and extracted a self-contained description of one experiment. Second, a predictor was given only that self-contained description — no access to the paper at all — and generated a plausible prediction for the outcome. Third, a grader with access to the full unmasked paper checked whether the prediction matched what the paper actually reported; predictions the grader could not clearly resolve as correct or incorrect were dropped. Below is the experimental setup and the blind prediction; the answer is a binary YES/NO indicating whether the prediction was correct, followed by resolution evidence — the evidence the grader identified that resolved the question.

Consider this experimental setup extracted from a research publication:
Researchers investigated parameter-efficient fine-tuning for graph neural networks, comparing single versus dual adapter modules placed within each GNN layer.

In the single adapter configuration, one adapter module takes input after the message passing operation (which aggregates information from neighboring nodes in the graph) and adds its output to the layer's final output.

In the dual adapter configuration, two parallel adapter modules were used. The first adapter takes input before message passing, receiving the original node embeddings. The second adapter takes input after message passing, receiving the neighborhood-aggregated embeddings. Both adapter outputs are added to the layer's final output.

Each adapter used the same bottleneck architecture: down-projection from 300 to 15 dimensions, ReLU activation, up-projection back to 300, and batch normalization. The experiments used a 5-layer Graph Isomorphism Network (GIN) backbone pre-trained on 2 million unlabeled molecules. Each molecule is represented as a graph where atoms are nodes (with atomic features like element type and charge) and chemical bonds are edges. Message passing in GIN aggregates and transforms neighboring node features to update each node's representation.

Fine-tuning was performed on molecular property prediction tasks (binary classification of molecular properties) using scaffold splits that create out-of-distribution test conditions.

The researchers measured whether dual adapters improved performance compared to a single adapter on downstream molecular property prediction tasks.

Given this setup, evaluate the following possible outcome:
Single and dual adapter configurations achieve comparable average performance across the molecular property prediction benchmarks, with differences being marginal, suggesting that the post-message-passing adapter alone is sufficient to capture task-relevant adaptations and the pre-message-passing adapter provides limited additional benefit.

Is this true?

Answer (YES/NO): NO